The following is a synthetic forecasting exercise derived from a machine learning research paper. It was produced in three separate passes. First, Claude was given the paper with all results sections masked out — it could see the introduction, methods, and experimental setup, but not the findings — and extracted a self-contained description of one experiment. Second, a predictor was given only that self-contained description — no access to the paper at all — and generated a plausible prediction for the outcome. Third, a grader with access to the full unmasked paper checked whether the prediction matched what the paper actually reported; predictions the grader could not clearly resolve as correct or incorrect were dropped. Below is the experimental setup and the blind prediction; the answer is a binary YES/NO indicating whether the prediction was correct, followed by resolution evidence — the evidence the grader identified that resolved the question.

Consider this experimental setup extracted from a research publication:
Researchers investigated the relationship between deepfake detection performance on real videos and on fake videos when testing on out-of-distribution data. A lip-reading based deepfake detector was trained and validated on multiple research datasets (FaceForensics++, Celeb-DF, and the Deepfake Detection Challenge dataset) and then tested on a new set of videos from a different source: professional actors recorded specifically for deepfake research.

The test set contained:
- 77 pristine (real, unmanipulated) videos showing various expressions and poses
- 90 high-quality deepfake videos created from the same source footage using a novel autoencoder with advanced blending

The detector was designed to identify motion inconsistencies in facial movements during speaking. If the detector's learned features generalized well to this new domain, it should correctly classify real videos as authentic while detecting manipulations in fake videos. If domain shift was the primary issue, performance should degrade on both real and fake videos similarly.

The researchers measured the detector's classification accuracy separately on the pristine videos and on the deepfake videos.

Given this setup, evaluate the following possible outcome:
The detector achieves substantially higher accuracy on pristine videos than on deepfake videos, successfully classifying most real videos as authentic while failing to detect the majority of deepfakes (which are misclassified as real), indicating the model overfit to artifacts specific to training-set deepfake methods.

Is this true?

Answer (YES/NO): YES